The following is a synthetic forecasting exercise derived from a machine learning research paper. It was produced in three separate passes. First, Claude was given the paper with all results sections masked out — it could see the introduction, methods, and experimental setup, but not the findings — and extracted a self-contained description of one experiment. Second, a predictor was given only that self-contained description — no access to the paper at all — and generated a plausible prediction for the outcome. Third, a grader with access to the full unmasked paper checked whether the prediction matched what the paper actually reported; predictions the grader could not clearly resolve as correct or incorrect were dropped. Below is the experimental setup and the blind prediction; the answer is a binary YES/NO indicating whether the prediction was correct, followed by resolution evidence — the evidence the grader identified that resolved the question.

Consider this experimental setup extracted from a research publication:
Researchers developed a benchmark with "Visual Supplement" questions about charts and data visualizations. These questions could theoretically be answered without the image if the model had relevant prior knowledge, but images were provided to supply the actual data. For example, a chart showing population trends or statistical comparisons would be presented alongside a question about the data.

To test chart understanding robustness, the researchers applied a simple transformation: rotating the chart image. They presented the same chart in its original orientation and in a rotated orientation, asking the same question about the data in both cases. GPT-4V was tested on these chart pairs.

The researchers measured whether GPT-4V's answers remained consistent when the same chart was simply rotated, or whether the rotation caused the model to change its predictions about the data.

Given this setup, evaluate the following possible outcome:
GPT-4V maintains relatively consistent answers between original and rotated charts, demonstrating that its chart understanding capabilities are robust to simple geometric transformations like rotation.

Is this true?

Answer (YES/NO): NO